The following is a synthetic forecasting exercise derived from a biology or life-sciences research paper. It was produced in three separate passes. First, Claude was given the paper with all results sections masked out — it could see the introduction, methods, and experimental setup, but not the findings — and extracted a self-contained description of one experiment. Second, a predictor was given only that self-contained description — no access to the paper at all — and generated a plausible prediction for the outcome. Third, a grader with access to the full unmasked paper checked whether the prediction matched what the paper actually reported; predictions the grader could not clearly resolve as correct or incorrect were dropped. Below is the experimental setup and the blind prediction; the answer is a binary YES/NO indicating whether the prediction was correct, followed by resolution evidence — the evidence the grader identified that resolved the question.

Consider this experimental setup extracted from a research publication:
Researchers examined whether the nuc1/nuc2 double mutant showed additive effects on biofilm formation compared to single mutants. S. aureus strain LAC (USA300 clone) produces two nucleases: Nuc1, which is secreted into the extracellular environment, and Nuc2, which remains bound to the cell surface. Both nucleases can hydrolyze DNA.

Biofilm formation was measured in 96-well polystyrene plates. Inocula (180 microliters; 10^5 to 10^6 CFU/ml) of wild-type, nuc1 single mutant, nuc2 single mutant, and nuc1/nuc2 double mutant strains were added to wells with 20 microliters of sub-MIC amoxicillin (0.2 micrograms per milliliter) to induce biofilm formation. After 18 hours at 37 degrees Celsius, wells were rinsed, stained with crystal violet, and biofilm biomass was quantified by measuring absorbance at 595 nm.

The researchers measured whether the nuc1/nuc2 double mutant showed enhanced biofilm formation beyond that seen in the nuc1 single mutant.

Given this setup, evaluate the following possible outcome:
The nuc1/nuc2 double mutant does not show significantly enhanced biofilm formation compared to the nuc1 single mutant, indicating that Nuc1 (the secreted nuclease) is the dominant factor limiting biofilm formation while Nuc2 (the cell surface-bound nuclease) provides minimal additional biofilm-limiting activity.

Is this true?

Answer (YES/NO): YES